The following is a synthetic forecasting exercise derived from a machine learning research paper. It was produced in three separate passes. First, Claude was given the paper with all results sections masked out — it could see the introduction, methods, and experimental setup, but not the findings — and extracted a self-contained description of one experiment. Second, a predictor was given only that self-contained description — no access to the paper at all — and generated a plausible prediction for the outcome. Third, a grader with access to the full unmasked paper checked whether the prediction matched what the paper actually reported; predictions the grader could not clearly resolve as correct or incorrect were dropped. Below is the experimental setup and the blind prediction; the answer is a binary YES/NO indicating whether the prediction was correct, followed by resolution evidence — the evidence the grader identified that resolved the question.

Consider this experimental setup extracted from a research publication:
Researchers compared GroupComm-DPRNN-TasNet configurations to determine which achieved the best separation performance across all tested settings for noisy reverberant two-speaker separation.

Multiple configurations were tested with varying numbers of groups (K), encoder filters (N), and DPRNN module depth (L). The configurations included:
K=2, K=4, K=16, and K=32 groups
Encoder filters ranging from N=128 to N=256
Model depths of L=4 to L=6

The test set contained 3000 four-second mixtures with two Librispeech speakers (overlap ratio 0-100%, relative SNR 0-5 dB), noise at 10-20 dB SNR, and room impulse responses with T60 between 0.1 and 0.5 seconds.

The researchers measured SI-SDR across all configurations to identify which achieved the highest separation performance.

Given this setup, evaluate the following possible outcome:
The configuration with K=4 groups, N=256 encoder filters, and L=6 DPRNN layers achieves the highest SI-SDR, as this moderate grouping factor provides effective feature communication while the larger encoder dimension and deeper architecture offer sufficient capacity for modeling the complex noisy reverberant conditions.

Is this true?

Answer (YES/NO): NO